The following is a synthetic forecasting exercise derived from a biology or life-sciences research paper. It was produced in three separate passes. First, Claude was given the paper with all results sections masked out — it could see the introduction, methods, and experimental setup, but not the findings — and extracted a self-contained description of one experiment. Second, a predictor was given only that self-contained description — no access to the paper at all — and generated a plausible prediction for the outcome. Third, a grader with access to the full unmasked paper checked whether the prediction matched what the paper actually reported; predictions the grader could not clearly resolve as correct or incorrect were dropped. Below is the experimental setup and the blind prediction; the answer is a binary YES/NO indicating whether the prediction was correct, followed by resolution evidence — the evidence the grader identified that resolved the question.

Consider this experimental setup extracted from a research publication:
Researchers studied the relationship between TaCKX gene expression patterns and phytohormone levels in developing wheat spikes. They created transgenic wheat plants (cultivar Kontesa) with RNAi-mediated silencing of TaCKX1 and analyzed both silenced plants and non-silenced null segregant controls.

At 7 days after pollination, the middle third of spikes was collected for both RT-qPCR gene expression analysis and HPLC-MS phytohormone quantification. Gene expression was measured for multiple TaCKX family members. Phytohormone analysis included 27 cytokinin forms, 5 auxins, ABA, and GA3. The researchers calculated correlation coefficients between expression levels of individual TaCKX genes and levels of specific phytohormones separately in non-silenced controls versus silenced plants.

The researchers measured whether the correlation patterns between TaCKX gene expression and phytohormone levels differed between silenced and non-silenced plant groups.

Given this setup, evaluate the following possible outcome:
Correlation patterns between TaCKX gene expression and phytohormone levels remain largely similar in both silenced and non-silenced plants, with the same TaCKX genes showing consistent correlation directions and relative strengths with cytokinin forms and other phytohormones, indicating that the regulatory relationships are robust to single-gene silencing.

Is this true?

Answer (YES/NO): NO